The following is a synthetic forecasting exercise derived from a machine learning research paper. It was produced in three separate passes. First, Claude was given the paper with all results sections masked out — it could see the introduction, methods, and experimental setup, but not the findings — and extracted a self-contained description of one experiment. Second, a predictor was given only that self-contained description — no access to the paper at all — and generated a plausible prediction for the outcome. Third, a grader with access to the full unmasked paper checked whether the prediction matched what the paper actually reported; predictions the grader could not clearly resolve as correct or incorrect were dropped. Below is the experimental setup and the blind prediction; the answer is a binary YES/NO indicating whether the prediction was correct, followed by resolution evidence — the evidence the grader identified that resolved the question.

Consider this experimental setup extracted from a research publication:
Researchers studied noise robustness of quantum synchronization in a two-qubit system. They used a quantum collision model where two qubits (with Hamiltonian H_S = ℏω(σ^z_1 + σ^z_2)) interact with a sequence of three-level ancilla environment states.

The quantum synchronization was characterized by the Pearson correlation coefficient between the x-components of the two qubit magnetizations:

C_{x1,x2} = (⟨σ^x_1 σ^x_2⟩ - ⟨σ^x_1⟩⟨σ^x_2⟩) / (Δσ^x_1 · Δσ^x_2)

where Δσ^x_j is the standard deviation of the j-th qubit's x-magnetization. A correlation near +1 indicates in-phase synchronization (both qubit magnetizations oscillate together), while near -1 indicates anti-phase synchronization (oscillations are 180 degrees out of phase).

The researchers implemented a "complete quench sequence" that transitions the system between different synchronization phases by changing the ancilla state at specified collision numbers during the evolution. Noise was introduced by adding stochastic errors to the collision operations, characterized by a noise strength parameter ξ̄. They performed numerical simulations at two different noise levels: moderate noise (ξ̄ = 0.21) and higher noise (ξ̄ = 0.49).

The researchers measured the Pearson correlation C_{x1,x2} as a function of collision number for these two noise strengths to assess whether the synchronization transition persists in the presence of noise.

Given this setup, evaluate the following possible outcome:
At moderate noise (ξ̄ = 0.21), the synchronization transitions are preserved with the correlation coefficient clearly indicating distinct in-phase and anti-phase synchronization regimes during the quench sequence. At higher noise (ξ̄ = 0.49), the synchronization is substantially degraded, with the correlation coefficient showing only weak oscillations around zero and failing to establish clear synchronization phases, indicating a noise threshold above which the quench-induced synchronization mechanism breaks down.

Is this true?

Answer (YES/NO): NO